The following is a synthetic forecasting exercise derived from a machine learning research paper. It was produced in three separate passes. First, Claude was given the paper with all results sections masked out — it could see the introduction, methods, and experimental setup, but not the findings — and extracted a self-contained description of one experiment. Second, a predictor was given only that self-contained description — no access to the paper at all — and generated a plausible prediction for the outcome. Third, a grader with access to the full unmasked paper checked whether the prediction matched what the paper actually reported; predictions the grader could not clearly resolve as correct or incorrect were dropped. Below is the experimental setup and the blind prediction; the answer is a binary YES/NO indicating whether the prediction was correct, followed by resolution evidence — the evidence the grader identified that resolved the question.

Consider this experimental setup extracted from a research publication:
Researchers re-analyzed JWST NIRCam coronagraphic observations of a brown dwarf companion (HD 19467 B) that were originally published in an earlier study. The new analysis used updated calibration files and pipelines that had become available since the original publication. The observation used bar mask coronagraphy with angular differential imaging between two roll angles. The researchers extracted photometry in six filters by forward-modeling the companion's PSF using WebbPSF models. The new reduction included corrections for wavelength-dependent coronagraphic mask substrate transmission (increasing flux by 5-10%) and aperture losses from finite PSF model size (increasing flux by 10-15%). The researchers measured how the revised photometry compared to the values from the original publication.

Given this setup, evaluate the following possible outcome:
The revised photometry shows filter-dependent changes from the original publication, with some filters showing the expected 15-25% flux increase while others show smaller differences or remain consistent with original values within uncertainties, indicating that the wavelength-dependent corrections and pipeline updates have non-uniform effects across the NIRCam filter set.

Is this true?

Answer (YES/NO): NO